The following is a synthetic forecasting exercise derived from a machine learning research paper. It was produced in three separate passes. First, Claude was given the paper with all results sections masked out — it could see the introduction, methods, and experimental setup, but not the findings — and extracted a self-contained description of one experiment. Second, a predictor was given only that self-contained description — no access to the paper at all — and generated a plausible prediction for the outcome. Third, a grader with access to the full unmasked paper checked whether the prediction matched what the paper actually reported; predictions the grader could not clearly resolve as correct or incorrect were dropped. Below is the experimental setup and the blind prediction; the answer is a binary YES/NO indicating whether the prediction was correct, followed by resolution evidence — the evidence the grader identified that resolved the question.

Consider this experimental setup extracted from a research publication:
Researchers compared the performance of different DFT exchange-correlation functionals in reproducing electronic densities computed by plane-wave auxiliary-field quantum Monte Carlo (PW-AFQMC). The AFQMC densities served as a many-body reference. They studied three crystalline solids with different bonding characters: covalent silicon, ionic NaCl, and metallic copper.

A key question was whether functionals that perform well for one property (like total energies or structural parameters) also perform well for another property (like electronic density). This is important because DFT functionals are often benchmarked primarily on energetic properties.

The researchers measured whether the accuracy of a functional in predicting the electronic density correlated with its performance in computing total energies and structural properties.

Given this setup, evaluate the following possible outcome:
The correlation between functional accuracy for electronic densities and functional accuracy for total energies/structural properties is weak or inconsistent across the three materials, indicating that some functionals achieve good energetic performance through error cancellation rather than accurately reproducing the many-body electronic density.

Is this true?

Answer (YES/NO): YES